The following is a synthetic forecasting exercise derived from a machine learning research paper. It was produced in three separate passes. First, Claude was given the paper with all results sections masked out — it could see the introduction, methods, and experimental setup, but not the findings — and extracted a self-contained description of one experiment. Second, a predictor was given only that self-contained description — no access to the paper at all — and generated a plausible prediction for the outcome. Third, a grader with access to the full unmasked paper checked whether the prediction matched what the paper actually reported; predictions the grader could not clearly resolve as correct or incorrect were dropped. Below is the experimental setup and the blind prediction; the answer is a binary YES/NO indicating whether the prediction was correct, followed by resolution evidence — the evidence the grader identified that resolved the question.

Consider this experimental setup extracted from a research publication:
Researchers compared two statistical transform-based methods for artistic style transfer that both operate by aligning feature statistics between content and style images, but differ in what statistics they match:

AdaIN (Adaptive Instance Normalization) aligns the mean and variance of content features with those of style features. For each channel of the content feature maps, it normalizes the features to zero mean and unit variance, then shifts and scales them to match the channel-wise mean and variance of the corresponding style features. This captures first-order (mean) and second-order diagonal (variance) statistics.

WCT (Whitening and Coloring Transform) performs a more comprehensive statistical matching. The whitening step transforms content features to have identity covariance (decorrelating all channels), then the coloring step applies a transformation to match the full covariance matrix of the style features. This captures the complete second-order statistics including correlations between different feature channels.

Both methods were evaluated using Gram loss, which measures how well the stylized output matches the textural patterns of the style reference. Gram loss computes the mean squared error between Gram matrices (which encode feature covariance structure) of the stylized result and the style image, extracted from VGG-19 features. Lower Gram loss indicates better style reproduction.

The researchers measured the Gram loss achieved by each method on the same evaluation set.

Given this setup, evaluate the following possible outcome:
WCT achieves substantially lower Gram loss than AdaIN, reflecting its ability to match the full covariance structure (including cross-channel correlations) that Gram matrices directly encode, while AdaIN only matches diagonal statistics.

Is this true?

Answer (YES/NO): YES